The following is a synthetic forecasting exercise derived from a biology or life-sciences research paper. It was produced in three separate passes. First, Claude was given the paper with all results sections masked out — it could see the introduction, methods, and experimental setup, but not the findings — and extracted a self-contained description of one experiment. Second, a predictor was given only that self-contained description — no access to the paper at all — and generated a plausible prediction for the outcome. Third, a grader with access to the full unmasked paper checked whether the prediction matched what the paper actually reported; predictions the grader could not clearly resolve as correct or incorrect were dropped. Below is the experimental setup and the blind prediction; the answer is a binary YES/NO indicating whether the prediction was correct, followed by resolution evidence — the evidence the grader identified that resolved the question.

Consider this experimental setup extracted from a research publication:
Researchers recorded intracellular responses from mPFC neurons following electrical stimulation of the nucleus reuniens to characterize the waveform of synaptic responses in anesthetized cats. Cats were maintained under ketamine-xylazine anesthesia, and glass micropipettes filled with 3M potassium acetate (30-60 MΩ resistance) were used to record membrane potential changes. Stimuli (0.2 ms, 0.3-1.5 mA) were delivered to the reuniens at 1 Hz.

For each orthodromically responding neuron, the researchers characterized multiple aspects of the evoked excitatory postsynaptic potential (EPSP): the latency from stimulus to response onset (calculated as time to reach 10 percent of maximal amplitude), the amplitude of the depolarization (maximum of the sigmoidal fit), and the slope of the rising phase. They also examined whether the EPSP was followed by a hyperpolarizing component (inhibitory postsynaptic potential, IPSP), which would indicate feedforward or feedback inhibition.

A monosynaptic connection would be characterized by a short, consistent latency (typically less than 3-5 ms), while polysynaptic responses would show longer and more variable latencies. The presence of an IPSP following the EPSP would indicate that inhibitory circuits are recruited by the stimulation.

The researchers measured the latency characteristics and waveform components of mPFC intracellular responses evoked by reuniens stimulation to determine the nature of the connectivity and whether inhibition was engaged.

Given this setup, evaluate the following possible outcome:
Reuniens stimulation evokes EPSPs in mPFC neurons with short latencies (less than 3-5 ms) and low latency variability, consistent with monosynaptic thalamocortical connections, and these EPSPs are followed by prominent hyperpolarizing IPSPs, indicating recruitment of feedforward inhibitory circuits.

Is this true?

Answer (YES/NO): NO